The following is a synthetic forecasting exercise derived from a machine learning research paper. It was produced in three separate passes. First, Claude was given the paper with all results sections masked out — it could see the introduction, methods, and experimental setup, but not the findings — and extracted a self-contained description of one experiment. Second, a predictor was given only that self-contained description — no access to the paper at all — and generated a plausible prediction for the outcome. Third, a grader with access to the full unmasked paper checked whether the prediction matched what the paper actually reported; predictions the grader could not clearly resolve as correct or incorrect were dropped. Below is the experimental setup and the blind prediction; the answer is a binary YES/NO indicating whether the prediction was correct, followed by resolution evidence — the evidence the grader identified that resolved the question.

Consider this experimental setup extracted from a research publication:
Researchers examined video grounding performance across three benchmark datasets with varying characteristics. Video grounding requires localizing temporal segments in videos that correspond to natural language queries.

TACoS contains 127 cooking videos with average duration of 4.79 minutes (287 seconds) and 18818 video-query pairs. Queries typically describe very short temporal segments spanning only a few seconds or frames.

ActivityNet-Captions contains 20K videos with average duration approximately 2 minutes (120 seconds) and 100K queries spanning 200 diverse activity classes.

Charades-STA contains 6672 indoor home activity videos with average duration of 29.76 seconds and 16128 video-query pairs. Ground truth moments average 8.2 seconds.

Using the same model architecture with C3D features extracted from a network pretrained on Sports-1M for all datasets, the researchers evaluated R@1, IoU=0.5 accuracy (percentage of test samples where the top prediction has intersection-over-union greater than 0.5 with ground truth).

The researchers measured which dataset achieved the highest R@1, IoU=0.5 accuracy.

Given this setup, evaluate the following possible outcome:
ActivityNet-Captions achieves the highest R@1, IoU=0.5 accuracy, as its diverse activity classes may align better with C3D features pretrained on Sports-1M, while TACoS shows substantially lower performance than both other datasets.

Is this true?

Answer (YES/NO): NO